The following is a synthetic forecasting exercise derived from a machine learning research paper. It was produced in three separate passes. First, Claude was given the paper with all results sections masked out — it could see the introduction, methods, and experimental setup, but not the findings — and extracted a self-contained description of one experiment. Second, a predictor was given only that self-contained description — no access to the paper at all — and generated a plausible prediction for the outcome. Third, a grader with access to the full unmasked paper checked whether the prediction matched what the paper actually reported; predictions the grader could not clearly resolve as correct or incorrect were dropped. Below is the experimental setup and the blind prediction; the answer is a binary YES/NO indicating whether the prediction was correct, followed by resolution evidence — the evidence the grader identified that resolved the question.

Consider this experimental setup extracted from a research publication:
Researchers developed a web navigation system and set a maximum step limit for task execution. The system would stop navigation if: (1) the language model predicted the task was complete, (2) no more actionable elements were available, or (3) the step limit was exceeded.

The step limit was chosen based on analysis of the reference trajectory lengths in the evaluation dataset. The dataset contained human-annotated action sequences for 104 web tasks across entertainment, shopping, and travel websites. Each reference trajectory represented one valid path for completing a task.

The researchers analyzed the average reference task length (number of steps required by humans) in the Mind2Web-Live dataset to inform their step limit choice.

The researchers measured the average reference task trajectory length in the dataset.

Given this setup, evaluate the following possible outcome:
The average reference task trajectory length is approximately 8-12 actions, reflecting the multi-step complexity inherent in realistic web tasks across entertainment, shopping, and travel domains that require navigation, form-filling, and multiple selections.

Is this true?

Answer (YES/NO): NO